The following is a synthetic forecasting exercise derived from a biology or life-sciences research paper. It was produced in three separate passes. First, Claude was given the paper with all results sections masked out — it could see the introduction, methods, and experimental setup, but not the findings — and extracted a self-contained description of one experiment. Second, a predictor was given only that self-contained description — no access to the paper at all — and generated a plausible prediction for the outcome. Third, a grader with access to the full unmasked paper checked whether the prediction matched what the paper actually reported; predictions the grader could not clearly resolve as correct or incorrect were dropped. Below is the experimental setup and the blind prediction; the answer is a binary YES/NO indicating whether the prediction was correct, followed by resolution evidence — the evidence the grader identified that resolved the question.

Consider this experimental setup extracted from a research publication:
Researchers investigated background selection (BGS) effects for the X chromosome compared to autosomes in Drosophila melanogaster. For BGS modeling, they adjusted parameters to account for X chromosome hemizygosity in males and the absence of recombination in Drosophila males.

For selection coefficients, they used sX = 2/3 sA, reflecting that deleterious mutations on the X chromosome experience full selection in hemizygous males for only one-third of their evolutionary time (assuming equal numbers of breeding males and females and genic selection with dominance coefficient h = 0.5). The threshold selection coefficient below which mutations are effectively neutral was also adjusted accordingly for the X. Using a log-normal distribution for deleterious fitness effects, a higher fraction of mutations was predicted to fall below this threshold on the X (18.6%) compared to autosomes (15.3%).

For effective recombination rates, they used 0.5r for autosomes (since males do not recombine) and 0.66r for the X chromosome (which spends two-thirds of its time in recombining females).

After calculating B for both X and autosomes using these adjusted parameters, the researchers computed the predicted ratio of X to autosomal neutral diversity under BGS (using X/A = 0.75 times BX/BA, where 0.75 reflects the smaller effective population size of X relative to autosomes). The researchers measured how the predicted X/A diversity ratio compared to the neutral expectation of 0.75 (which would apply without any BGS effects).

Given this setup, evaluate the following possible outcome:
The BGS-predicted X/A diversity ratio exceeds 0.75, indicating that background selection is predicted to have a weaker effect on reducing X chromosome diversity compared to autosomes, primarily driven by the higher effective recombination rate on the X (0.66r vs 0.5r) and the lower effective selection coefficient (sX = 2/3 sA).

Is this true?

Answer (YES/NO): YES